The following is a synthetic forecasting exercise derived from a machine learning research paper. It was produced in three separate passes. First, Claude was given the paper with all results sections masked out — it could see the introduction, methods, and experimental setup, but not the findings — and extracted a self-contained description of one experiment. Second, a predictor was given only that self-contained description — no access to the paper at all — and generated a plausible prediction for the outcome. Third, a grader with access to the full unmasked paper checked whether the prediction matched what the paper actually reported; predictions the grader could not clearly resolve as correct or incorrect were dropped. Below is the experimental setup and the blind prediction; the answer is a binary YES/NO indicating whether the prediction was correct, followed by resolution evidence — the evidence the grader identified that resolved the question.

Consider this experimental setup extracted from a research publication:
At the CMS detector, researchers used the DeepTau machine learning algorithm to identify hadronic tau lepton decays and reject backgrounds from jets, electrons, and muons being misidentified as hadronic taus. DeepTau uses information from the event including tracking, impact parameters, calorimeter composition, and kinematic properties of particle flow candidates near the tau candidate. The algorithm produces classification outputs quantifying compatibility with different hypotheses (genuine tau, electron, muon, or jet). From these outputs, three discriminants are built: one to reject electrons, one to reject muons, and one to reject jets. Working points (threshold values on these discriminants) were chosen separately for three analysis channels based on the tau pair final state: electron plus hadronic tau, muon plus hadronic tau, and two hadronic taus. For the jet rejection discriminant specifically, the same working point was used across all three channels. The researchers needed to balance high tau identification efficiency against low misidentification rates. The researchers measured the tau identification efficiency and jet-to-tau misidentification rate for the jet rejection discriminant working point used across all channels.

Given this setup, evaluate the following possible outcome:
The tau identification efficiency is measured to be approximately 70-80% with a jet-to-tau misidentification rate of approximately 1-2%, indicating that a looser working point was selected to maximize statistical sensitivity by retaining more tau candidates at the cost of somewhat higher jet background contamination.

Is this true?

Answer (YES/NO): NO